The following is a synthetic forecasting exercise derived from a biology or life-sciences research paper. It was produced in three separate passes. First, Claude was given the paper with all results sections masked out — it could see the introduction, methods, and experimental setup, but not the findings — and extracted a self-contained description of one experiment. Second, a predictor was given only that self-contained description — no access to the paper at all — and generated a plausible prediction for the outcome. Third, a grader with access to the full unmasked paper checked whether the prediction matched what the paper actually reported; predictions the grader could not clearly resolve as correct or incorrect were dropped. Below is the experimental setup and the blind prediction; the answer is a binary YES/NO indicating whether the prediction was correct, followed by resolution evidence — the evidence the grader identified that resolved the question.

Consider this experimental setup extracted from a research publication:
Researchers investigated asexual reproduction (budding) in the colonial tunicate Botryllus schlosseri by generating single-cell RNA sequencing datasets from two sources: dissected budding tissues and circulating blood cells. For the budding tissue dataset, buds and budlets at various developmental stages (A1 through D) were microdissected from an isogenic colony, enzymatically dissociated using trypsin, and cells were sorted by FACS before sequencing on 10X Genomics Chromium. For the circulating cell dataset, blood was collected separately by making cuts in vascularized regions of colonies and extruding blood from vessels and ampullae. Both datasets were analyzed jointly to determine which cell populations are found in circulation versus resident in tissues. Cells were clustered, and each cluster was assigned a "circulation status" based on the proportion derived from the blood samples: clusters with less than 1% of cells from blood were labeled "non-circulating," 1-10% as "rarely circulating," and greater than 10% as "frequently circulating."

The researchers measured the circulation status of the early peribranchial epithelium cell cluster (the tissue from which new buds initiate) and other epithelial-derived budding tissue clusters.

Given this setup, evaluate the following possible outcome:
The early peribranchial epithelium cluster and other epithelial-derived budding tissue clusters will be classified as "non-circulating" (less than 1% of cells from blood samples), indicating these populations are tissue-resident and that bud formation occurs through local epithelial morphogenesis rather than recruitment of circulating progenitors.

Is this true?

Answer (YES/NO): YES